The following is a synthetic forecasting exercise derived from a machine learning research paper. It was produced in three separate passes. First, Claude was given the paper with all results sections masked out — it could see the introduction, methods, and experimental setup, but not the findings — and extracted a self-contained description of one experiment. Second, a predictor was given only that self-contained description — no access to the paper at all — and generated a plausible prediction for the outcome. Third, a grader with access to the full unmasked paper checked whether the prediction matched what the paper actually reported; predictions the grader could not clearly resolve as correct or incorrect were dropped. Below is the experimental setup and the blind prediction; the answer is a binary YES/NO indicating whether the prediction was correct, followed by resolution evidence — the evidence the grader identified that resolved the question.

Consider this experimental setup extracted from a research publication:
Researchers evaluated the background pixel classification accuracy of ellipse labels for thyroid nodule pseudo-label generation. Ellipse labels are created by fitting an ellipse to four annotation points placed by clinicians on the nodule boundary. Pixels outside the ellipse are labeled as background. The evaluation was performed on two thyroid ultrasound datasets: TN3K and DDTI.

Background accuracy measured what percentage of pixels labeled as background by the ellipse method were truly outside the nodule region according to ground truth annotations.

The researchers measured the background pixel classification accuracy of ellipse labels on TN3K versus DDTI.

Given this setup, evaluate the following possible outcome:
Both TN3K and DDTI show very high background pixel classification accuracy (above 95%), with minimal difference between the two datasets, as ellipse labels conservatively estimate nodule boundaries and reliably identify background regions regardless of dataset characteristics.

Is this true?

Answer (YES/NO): YES